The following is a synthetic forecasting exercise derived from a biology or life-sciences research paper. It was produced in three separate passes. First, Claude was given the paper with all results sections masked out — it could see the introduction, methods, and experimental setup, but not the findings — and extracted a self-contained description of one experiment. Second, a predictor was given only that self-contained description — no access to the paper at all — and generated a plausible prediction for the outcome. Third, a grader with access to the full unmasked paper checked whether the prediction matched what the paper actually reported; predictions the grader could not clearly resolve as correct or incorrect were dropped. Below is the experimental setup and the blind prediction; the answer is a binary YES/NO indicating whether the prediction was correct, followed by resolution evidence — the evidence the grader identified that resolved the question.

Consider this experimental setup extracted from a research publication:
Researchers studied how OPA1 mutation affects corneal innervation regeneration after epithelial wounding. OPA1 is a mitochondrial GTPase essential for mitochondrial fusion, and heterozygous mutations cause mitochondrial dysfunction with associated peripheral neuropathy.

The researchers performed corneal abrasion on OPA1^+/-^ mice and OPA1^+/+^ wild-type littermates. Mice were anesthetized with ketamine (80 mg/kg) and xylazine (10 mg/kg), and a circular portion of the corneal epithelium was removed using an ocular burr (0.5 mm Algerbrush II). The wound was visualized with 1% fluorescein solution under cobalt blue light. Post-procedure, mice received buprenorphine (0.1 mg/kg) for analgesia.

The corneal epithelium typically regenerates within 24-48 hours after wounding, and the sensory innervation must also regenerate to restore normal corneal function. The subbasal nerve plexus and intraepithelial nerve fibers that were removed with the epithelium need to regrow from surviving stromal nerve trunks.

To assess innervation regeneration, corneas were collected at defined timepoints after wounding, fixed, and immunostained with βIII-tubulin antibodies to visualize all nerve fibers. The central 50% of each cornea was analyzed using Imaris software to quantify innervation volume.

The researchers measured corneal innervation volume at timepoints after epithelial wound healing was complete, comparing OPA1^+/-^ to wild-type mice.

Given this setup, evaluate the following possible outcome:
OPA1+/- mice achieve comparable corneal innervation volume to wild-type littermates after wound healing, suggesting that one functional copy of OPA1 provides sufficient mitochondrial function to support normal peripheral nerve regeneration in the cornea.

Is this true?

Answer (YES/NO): NO